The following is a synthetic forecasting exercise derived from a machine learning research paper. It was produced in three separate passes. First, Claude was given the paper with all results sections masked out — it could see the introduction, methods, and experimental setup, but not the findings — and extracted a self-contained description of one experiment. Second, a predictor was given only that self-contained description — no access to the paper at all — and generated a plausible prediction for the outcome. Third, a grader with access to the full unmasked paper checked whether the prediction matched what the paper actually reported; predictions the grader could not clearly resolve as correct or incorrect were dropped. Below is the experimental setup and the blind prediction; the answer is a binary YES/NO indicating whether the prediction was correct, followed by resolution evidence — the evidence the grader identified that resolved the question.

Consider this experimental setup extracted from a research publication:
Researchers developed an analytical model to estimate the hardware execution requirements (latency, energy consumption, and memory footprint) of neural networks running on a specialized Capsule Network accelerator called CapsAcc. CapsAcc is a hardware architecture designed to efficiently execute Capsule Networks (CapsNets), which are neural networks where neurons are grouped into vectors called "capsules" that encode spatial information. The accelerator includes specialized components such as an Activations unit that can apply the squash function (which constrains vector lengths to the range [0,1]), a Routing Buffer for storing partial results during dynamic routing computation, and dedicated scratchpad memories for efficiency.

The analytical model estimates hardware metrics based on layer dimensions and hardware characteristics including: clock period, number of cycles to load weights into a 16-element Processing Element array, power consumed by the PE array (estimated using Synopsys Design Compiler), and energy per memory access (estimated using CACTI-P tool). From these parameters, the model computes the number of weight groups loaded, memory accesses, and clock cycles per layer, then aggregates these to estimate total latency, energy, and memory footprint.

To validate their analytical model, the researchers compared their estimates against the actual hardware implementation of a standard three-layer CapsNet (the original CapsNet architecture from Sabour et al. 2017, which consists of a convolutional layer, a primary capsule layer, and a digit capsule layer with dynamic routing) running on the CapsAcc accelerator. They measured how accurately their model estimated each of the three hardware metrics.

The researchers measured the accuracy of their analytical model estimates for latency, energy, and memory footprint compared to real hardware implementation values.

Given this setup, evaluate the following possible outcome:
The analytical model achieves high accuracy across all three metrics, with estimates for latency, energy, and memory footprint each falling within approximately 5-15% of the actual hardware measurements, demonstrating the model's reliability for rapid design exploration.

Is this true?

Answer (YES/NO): NO